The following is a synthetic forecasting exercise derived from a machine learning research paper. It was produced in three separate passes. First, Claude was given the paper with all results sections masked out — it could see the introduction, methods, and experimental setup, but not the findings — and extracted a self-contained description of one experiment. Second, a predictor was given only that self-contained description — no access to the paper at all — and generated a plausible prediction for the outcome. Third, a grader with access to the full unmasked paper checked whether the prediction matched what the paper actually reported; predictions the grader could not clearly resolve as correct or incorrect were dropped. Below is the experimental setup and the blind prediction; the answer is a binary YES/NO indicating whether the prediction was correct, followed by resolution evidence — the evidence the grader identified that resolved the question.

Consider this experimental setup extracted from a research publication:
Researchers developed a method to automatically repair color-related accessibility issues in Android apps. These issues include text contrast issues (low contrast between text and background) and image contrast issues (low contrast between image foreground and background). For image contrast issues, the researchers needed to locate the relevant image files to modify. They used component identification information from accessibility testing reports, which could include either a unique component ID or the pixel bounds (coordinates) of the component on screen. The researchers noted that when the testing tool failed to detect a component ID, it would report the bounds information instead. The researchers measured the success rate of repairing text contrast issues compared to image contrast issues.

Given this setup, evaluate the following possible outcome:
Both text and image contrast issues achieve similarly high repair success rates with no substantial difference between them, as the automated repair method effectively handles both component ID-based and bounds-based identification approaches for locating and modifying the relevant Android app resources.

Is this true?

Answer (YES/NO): NO